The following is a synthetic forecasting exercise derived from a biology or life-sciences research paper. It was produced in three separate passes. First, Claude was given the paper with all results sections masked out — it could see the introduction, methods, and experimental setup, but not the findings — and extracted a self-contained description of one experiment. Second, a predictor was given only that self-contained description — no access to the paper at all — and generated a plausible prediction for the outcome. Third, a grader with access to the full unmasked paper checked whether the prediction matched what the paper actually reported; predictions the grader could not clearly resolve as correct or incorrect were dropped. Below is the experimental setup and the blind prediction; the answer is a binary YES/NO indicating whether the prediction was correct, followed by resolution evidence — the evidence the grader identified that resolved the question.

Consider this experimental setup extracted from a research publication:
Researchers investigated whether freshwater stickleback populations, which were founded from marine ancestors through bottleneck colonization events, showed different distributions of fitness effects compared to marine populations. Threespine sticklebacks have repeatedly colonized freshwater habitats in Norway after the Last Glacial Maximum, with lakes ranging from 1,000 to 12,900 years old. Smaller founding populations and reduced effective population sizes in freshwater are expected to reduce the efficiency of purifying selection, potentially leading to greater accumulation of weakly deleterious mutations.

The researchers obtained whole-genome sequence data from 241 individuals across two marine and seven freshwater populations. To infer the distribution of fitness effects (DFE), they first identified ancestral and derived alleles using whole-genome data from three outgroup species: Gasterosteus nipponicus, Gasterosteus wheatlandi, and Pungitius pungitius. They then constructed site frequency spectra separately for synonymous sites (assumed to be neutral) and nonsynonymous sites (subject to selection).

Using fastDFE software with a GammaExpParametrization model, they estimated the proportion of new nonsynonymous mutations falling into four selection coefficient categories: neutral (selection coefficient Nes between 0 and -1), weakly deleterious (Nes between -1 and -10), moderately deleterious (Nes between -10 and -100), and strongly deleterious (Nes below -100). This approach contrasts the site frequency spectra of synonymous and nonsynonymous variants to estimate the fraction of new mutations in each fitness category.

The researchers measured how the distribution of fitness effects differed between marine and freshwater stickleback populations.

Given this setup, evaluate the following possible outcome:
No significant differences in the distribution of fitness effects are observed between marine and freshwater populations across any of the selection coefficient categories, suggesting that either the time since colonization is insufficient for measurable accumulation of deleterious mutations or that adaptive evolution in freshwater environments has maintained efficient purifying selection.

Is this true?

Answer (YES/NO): YES